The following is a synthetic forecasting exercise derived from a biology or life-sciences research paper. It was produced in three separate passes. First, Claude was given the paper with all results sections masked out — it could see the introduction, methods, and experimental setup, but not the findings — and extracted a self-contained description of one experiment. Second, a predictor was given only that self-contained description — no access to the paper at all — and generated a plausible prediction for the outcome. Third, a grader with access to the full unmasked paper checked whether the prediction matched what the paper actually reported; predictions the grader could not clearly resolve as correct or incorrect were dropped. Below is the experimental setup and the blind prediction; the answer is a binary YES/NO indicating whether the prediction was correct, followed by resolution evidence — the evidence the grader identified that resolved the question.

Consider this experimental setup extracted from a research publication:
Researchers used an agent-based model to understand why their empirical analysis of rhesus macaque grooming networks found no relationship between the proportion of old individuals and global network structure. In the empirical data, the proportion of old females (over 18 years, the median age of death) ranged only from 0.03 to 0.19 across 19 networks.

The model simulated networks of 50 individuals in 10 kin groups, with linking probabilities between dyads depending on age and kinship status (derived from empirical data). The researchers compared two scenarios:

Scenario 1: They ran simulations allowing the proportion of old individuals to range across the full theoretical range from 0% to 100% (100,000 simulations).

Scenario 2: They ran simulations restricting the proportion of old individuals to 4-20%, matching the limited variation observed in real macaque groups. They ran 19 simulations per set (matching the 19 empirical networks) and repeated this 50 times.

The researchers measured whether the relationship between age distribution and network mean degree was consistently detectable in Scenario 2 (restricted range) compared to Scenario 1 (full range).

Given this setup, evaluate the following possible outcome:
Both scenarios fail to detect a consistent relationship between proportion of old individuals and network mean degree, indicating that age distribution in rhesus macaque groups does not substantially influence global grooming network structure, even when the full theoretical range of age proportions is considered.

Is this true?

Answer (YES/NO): NO